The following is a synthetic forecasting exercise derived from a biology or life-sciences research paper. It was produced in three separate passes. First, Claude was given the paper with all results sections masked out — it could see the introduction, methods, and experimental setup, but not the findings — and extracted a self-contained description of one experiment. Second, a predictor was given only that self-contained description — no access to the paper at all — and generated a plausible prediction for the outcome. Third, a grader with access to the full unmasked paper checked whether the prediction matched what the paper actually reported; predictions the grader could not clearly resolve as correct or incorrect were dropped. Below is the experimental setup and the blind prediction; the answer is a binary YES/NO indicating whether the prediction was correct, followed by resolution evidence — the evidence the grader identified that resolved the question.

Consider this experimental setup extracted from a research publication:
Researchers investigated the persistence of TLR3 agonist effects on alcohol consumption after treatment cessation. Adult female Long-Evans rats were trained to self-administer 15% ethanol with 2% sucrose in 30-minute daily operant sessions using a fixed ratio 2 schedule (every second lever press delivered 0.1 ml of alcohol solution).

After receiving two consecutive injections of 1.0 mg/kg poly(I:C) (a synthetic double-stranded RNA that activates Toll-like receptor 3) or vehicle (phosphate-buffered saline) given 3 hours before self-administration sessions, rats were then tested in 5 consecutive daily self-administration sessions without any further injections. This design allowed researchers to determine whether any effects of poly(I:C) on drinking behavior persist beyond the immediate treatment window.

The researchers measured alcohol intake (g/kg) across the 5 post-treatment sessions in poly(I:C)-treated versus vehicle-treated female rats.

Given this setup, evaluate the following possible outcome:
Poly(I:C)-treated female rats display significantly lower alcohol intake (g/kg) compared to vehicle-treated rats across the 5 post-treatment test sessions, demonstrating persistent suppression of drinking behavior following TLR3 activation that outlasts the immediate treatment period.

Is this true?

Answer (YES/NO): NO